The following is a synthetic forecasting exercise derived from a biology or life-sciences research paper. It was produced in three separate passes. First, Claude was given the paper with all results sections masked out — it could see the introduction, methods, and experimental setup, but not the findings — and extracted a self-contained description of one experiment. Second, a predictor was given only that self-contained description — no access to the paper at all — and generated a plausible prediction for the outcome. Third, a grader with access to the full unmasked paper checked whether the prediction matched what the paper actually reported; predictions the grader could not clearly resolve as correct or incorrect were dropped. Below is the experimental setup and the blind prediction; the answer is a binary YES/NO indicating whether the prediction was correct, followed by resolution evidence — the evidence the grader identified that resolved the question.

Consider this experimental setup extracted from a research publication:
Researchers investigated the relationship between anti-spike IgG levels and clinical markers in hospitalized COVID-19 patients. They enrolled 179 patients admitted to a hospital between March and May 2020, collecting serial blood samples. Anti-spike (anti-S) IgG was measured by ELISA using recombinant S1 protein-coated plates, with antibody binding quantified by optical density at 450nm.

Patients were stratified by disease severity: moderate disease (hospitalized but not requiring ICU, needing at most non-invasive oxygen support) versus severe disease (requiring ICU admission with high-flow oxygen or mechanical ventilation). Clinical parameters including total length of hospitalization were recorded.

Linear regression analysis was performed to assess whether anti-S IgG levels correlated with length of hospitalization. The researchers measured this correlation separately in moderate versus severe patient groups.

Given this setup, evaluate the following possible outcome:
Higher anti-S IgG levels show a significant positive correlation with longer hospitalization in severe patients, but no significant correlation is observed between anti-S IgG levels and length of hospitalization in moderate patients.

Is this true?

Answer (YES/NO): YES